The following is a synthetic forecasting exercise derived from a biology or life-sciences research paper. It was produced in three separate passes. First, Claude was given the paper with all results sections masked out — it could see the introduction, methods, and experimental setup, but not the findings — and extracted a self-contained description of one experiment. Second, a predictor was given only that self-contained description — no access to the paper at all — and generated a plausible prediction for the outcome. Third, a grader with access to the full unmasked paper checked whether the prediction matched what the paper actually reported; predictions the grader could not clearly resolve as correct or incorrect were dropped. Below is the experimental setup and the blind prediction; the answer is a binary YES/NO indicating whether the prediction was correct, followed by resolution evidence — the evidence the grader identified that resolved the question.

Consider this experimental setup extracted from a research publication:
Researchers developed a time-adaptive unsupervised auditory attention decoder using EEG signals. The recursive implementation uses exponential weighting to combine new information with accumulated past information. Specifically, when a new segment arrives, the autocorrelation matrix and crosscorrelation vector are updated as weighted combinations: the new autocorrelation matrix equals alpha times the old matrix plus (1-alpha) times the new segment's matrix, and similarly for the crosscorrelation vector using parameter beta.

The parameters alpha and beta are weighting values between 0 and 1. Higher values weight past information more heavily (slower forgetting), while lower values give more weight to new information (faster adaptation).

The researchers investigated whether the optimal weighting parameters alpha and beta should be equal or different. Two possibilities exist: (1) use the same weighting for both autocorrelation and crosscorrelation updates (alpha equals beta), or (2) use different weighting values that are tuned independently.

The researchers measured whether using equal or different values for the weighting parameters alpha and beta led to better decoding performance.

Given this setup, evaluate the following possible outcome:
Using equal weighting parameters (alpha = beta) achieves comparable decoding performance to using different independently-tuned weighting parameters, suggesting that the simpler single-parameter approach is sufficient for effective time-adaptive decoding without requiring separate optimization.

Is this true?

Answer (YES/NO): YES